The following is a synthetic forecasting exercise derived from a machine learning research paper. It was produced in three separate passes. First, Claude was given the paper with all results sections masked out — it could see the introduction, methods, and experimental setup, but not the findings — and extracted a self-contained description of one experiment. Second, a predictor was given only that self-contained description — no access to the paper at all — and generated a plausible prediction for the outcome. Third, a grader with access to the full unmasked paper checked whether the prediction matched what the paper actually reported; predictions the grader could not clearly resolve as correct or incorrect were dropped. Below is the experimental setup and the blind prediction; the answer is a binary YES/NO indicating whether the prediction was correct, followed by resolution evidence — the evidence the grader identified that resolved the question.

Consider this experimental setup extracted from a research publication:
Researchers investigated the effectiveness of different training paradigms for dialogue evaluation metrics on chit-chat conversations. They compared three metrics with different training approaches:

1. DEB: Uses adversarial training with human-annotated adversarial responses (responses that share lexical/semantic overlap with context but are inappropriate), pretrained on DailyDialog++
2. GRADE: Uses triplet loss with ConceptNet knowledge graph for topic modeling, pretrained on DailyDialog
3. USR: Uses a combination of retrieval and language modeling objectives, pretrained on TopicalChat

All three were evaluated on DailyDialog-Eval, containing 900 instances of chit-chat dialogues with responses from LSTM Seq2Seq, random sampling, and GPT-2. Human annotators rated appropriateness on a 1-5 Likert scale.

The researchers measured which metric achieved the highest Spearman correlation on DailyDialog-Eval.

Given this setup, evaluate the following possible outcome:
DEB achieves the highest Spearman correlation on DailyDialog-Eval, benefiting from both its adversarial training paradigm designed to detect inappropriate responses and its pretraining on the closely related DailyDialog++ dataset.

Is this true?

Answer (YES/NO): NO